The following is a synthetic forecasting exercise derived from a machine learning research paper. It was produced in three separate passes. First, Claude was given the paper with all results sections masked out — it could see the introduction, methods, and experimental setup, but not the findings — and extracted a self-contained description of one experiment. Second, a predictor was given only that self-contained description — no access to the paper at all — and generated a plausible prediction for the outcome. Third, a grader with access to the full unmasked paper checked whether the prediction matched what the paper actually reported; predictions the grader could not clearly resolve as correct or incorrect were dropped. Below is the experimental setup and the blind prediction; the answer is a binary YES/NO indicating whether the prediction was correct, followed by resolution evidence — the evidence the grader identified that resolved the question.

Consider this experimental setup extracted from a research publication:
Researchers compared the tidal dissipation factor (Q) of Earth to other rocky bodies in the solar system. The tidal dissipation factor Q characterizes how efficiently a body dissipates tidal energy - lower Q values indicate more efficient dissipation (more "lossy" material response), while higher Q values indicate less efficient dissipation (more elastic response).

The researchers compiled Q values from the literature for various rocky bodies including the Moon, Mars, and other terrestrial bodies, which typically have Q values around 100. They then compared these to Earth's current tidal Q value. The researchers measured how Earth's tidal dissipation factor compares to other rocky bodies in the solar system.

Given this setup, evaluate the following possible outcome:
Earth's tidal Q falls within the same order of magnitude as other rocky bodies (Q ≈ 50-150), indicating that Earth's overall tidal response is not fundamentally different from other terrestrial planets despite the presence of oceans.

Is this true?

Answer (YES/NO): NO